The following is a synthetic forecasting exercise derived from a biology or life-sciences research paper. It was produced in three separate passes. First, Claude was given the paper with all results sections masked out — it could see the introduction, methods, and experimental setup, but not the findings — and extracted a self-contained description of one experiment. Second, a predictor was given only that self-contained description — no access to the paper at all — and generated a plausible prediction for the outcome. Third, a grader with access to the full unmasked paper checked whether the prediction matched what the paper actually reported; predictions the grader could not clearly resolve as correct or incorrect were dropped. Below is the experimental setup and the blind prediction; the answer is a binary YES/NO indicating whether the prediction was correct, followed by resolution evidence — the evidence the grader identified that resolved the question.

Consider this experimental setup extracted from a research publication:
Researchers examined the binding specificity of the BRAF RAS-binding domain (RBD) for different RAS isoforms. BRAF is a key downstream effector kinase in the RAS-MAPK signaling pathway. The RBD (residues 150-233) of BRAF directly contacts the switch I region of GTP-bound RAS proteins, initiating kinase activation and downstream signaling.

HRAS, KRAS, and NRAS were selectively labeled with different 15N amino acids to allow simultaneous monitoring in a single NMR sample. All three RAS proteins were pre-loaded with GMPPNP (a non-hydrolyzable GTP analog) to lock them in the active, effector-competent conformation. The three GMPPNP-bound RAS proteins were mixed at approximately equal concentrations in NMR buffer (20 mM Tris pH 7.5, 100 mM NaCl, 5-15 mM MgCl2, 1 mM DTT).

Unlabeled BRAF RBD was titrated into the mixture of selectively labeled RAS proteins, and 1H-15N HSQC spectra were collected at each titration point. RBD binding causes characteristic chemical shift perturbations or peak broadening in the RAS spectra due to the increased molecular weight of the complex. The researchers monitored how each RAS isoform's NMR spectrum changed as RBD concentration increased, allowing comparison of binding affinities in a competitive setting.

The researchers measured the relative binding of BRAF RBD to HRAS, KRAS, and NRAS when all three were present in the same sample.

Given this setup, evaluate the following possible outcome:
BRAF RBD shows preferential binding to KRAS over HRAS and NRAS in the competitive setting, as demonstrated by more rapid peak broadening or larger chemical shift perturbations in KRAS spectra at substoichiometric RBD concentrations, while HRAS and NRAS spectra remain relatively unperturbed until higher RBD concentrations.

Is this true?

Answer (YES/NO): NO